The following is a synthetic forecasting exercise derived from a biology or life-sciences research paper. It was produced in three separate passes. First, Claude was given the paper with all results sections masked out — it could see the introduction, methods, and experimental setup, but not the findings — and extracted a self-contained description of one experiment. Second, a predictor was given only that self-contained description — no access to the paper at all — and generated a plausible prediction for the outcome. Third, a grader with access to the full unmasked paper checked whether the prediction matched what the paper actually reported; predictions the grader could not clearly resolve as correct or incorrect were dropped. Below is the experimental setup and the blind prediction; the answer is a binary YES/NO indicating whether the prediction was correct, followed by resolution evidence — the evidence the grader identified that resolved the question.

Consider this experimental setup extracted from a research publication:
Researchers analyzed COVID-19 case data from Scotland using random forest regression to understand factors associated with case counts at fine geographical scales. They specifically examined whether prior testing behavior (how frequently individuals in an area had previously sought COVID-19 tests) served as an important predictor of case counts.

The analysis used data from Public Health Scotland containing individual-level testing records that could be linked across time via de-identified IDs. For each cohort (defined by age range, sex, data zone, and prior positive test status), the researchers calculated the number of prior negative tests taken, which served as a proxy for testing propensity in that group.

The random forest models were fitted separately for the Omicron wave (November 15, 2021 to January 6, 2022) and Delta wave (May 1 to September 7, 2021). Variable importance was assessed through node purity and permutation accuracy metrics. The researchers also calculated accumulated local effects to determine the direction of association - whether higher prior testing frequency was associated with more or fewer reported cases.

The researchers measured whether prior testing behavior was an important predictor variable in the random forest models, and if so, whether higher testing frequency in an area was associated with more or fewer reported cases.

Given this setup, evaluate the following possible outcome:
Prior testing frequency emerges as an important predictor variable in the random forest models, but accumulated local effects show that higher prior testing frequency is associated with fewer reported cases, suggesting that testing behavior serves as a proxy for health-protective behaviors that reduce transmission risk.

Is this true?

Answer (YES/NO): NO